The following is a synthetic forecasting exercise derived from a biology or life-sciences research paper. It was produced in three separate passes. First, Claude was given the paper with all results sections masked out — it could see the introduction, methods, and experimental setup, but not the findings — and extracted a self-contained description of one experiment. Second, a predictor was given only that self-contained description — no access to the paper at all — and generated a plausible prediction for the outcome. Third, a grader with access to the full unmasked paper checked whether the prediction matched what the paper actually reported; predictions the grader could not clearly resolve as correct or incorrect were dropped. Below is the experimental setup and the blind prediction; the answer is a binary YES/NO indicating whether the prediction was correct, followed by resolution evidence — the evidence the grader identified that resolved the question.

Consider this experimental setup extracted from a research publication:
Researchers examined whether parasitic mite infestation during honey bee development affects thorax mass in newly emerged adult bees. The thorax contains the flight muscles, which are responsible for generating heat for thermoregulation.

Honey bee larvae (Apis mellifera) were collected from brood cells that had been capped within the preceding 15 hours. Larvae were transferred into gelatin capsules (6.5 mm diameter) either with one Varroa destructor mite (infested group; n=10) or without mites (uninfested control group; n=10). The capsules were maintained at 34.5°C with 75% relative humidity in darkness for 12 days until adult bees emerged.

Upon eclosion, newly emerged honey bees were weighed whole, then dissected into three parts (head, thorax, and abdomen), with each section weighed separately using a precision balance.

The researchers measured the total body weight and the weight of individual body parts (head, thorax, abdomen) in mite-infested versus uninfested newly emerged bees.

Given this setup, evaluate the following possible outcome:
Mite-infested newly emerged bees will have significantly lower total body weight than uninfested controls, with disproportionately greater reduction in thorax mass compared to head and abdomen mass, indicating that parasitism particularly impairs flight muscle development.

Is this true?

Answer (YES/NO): NO